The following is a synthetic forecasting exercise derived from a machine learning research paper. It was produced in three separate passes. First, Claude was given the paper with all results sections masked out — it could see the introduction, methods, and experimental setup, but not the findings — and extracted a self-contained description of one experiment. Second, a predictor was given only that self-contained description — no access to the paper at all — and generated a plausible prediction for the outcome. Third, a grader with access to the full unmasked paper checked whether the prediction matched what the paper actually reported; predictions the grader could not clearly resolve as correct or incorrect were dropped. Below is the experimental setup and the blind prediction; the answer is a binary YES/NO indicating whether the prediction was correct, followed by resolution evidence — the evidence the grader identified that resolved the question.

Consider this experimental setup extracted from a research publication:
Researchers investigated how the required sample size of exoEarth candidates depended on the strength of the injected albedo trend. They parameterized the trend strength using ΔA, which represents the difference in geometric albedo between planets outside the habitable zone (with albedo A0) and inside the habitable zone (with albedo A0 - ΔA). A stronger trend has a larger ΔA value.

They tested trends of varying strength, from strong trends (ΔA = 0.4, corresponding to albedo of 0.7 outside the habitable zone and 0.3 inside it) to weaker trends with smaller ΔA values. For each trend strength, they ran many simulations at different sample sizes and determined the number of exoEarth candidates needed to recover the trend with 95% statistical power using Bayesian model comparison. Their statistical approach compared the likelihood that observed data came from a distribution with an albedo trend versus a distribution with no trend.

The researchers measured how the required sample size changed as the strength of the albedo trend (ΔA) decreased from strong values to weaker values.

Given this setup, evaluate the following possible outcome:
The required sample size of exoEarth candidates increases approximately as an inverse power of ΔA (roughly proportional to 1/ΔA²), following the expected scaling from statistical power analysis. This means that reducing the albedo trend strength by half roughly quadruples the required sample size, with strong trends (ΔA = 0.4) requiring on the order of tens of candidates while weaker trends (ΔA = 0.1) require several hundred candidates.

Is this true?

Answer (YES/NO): NO